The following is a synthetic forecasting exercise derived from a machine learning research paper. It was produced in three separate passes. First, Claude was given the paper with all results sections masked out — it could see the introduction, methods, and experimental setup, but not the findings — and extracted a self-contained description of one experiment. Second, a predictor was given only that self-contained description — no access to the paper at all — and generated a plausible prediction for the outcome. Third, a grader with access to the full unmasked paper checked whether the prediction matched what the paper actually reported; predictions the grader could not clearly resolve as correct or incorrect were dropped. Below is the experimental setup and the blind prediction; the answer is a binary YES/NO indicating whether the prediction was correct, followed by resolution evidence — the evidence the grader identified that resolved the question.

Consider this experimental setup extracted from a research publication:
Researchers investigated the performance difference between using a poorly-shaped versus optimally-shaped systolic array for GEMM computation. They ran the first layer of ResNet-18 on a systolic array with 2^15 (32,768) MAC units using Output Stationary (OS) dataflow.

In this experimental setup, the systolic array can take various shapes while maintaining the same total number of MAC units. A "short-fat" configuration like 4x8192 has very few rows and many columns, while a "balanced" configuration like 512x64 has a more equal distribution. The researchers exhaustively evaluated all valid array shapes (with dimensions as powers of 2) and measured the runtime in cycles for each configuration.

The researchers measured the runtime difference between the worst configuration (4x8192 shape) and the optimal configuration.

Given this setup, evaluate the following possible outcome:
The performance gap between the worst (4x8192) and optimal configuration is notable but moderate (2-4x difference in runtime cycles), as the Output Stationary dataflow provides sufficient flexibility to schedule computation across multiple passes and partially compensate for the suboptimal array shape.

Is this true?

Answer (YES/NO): NO